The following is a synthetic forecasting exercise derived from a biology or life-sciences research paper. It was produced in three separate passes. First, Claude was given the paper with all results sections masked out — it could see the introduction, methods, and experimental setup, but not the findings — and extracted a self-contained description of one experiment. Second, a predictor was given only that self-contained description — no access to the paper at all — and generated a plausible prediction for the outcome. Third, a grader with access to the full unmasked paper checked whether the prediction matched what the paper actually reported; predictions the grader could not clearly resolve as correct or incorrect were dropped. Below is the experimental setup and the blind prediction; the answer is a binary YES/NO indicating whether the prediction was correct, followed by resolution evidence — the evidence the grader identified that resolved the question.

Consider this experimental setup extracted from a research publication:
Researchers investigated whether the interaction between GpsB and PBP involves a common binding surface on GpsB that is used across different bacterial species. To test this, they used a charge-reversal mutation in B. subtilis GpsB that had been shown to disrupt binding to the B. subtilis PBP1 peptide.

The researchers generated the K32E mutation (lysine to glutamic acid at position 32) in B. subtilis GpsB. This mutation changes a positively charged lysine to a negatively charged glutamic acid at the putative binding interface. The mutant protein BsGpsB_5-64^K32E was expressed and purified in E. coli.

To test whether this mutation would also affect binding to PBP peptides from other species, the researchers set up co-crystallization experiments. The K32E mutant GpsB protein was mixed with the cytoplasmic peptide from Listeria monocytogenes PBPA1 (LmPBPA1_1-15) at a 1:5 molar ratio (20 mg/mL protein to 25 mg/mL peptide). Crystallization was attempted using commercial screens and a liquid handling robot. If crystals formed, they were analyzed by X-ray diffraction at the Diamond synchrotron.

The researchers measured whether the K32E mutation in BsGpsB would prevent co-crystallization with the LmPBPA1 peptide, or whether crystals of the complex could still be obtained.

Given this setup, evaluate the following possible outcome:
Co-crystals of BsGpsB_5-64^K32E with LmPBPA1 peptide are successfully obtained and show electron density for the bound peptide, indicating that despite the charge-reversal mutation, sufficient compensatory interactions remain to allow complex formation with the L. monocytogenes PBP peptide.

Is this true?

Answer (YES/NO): YES